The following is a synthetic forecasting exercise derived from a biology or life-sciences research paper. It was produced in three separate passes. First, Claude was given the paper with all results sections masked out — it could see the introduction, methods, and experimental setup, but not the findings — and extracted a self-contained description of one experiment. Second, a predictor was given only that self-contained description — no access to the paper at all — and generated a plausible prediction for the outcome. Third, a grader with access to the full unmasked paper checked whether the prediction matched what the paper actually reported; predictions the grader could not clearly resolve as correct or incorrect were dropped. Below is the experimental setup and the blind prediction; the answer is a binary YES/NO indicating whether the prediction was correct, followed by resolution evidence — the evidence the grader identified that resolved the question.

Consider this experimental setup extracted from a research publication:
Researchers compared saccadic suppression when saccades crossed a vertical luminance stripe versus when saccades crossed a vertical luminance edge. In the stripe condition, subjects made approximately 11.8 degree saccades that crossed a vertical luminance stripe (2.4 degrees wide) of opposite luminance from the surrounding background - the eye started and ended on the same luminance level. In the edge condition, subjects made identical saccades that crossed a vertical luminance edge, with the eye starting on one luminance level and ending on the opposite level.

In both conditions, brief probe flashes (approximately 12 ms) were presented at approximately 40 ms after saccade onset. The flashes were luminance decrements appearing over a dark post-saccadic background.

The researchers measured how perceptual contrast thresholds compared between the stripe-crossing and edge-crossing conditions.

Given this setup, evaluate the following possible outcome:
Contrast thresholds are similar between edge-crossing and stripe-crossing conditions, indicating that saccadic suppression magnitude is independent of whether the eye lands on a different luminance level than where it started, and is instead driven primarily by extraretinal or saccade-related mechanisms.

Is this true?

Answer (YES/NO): NO